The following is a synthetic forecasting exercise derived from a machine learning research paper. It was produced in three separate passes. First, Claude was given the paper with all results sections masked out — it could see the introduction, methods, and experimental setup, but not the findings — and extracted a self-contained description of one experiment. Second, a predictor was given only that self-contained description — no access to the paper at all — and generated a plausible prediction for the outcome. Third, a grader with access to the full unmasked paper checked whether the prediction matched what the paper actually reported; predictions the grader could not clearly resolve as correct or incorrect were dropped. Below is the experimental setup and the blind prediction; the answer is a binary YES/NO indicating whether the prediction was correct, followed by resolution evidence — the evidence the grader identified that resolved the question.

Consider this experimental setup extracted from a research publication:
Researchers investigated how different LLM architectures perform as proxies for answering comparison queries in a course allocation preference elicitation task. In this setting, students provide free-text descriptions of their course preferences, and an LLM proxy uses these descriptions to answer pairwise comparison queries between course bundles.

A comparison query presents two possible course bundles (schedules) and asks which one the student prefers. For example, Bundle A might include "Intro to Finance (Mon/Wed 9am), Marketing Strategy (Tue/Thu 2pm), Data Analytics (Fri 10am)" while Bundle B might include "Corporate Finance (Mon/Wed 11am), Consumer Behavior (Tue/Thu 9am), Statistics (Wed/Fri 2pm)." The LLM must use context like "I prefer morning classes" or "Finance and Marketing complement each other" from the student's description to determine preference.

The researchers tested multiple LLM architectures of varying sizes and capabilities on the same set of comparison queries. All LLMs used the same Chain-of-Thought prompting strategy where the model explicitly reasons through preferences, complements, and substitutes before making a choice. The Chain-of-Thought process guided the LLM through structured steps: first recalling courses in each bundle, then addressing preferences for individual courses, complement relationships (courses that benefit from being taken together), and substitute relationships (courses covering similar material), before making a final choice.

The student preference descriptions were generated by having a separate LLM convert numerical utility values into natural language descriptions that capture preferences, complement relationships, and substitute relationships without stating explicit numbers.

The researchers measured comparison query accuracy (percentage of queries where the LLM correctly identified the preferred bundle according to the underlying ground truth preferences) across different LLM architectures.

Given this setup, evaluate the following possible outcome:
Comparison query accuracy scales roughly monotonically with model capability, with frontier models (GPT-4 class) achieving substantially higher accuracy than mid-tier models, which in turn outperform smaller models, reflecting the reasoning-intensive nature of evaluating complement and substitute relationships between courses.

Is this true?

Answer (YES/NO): NO